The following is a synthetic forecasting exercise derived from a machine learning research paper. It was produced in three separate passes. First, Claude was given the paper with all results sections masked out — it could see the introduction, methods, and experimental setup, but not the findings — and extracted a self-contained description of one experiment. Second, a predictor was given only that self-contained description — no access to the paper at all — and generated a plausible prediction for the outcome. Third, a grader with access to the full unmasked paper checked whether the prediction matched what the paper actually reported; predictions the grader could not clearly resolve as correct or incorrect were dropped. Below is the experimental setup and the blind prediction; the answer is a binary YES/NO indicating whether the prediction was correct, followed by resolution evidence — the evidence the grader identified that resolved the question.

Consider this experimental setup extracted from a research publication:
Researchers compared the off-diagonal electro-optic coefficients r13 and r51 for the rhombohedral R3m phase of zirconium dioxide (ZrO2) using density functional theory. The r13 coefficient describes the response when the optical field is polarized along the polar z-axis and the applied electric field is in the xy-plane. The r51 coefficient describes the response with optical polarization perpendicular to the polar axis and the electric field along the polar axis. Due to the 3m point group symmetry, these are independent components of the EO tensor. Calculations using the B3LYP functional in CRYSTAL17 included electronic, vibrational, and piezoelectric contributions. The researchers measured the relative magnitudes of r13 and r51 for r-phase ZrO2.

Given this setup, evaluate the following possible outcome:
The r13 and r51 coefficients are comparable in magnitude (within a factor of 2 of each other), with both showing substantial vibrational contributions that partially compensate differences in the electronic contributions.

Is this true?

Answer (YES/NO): NO